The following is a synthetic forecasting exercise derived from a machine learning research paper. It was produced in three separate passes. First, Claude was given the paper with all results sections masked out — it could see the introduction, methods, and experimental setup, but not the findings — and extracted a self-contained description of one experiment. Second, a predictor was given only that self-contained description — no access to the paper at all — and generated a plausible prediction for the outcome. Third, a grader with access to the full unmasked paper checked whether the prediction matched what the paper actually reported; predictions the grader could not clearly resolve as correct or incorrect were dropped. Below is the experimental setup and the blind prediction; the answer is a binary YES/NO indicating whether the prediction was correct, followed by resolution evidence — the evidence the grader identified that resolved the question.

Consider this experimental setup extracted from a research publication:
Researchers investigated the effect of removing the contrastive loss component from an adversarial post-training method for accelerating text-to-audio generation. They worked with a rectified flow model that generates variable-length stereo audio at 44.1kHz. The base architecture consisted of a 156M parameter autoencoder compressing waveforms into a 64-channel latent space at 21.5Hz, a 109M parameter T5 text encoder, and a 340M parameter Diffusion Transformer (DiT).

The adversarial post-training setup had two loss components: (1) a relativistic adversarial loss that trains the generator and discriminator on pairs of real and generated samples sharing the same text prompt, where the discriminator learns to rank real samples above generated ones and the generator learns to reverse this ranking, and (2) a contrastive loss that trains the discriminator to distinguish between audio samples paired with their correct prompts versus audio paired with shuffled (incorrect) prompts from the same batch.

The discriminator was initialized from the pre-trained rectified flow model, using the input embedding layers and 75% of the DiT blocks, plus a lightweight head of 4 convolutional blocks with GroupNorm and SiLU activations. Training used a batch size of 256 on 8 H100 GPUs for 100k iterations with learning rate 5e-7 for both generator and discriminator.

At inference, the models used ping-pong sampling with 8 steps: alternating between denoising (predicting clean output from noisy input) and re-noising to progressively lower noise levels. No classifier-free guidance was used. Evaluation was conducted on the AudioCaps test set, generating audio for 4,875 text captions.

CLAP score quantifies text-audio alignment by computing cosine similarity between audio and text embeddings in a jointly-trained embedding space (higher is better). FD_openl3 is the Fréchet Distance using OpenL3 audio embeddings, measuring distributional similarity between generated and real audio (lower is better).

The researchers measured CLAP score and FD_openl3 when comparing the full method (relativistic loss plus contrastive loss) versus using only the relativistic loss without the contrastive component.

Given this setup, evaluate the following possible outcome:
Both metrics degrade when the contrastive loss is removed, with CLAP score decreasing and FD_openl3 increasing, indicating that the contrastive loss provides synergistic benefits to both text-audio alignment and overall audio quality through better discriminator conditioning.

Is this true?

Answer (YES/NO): YES